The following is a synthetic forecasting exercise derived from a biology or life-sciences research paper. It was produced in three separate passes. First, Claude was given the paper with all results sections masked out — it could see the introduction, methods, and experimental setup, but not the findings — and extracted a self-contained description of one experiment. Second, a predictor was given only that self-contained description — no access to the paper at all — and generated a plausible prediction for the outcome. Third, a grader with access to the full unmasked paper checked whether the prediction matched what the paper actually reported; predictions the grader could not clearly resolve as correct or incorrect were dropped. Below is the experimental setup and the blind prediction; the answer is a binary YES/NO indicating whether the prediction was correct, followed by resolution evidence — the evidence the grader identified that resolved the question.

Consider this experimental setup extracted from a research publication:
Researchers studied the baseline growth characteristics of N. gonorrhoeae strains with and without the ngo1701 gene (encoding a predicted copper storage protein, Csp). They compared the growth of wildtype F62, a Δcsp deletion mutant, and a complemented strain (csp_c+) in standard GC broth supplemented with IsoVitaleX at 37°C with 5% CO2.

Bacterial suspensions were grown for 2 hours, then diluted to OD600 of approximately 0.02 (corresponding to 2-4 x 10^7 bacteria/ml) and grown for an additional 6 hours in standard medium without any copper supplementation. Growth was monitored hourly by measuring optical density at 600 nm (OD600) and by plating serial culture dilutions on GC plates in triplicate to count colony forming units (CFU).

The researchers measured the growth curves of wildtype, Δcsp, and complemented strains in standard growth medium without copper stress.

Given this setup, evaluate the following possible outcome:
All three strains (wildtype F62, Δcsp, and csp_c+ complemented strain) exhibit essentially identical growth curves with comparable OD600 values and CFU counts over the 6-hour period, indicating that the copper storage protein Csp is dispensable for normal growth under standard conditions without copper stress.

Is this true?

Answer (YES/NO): NO